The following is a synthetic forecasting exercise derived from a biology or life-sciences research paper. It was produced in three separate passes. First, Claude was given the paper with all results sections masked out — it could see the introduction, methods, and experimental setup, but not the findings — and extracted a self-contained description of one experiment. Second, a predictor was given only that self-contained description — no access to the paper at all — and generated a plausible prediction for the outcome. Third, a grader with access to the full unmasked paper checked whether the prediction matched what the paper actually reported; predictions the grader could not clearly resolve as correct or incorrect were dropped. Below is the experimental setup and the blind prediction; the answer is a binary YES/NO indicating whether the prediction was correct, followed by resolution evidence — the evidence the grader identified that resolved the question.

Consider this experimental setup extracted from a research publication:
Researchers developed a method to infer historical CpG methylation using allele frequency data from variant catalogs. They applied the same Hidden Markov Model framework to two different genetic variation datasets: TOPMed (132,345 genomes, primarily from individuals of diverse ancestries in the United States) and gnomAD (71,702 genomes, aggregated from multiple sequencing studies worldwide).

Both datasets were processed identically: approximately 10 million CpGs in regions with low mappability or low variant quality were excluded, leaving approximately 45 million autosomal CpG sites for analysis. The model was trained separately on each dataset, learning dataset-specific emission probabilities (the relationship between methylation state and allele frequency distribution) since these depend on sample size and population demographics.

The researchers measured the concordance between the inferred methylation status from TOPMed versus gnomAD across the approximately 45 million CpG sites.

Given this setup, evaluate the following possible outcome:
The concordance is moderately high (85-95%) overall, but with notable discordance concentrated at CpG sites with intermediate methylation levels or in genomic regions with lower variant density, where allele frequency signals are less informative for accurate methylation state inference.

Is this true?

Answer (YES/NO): NO